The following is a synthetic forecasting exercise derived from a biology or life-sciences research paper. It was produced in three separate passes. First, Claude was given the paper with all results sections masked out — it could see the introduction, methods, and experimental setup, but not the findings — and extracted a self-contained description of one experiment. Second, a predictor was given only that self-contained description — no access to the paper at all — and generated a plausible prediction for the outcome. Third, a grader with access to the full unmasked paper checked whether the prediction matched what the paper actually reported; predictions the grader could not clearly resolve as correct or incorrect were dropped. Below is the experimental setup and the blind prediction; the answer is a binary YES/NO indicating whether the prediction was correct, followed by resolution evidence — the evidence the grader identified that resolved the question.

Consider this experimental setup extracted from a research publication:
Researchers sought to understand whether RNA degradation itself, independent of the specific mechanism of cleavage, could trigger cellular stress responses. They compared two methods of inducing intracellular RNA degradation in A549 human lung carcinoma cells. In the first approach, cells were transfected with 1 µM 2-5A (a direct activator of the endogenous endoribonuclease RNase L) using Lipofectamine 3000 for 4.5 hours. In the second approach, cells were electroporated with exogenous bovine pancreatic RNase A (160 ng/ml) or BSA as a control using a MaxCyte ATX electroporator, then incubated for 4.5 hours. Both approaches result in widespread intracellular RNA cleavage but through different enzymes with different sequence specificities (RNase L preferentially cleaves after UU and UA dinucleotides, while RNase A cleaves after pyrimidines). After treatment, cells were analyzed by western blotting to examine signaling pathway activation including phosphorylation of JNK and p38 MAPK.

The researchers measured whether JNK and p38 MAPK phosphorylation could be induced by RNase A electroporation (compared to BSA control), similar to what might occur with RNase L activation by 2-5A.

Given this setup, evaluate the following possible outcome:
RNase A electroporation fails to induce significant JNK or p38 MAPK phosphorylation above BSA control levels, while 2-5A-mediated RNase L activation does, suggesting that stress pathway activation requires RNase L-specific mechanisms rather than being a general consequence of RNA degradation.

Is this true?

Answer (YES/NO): NO